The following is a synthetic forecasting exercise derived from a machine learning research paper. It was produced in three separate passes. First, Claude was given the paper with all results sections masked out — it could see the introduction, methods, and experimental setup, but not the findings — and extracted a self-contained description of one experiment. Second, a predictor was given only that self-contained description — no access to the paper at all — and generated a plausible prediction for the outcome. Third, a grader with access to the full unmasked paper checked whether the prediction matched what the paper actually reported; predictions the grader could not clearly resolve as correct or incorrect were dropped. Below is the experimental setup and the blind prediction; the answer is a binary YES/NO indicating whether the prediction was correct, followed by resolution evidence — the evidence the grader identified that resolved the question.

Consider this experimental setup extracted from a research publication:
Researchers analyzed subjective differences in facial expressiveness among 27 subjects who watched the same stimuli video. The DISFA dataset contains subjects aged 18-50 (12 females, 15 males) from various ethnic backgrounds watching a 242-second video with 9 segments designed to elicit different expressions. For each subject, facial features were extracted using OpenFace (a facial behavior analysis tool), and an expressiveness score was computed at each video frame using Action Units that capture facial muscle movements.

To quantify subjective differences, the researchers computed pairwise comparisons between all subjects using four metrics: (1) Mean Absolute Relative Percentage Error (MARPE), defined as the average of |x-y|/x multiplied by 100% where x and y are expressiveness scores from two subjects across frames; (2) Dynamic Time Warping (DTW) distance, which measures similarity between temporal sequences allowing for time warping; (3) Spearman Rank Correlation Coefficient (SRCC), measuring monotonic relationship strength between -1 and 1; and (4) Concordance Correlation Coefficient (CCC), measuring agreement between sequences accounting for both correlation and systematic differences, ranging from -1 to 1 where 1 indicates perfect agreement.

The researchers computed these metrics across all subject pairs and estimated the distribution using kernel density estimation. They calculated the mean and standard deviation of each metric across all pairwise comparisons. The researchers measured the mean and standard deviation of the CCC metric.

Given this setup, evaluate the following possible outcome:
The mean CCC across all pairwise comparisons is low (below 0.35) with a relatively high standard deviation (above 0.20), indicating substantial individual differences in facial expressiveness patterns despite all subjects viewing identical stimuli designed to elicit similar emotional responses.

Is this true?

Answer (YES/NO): NO